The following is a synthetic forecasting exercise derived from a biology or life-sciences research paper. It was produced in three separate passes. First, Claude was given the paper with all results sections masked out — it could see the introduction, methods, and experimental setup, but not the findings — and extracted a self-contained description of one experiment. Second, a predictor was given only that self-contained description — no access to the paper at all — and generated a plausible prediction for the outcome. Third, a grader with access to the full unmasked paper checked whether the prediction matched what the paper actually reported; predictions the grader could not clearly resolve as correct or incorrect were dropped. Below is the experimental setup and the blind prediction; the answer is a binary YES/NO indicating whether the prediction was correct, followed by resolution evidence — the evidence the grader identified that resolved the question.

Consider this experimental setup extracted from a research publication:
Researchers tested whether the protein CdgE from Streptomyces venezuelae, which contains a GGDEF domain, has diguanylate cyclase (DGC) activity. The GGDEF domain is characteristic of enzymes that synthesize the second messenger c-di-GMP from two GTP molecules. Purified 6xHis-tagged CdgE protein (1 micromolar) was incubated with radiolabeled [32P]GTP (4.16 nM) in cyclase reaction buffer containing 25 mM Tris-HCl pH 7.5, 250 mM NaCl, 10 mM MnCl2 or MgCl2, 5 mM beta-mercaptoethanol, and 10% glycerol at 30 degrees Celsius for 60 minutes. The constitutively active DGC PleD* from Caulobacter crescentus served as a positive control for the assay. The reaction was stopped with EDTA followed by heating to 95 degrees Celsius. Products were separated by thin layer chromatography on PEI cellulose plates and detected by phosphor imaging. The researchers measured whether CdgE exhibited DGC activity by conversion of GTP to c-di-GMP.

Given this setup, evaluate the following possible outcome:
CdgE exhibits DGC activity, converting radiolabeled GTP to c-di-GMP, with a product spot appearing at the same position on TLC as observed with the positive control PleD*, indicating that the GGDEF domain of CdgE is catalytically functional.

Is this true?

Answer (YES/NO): YES